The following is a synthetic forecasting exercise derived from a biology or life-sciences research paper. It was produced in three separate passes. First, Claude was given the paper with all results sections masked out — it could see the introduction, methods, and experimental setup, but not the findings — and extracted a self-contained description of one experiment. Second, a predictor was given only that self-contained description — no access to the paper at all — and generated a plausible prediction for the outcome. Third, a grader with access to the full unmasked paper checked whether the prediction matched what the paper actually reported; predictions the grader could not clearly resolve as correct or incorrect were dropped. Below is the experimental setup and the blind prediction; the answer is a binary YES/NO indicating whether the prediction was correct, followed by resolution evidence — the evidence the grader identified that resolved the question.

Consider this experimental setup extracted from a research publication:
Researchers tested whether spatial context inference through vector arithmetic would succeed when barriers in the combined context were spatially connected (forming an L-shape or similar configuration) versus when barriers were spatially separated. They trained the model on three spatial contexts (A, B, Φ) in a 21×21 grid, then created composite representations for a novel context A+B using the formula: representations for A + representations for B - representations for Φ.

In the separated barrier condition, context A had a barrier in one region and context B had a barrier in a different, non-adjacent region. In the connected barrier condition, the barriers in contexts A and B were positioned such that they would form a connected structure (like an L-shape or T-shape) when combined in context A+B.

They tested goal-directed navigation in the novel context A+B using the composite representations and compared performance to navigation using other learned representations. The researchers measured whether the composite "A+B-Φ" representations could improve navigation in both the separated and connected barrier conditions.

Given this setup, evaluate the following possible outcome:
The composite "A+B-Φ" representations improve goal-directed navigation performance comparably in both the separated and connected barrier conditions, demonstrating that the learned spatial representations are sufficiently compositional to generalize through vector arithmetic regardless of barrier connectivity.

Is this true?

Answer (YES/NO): NO